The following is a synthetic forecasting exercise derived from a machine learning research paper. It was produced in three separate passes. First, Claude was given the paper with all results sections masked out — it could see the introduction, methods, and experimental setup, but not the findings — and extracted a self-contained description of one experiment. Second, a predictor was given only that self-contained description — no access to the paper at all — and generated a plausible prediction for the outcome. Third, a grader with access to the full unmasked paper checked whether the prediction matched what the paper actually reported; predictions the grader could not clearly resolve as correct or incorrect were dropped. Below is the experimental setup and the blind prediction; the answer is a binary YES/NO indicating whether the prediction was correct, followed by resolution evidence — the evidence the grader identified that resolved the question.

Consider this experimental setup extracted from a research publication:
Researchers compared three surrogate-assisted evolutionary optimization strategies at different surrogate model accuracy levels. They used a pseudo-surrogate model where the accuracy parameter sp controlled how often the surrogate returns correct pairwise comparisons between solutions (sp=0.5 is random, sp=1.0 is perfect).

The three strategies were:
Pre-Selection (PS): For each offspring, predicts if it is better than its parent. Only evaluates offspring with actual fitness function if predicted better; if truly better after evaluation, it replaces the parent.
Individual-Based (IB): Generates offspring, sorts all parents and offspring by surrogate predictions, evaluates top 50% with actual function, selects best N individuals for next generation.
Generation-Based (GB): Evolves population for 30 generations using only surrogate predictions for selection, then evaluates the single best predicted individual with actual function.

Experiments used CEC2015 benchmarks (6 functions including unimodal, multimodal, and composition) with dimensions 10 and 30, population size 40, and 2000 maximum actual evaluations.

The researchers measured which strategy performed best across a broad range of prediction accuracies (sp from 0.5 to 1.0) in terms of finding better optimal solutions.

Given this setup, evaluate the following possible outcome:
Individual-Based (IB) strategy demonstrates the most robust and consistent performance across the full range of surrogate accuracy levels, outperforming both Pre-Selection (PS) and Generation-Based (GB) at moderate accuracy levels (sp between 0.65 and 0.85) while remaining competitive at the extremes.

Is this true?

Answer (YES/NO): NO